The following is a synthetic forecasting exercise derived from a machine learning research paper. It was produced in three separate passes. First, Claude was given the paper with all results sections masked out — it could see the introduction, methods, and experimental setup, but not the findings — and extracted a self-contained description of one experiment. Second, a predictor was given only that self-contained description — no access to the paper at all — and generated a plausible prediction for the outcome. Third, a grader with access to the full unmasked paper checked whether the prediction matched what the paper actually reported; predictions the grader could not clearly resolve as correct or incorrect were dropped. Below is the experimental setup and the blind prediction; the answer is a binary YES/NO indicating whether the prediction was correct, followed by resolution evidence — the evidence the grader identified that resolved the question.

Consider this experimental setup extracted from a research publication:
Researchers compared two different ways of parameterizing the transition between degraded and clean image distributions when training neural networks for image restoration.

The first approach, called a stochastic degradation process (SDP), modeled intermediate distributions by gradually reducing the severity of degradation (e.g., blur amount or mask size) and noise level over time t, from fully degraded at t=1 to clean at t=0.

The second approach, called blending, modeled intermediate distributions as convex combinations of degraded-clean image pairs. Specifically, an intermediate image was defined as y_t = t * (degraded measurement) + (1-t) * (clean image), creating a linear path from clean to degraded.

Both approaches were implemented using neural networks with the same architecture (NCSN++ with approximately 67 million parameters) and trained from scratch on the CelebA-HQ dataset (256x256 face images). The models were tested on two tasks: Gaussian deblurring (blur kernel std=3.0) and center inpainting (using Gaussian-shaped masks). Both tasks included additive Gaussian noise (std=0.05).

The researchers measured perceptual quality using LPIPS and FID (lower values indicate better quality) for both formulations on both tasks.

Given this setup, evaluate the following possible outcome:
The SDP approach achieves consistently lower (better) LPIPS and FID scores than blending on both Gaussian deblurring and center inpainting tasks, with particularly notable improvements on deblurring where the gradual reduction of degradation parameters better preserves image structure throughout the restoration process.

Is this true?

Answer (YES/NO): NO